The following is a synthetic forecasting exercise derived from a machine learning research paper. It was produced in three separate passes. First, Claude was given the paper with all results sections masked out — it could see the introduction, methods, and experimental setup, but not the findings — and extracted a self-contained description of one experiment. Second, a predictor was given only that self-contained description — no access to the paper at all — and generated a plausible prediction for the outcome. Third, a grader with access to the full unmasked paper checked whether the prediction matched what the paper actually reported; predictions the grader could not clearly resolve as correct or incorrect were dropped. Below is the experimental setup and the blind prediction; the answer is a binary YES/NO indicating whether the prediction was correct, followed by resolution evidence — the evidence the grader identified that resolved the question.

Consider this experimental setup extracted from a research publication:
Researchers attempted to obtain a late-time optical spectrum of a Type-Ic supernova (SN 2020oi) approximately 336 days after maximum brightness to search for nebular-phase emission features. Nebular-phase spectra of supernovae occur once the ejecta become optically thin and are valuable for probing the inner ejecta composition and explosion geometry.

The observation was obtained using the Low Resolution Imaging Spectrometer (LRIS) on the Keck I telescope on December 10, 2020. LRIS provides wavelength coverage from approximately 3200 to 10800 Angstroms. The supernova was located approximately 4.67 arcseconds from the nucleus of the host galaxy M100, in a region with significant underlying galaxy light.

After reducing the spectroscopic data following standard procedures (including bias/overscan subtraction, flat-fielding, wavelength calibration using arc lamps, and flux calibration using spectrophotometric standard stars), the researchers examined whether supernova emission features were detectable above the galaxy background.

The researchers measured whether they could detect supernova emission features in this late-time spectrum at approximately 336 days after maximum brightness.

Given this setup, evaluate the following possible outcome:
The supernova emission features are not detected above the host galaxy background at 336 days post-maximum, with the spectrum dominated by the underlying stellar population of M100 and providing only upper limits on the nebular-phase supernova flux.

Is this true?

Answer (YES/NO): YES